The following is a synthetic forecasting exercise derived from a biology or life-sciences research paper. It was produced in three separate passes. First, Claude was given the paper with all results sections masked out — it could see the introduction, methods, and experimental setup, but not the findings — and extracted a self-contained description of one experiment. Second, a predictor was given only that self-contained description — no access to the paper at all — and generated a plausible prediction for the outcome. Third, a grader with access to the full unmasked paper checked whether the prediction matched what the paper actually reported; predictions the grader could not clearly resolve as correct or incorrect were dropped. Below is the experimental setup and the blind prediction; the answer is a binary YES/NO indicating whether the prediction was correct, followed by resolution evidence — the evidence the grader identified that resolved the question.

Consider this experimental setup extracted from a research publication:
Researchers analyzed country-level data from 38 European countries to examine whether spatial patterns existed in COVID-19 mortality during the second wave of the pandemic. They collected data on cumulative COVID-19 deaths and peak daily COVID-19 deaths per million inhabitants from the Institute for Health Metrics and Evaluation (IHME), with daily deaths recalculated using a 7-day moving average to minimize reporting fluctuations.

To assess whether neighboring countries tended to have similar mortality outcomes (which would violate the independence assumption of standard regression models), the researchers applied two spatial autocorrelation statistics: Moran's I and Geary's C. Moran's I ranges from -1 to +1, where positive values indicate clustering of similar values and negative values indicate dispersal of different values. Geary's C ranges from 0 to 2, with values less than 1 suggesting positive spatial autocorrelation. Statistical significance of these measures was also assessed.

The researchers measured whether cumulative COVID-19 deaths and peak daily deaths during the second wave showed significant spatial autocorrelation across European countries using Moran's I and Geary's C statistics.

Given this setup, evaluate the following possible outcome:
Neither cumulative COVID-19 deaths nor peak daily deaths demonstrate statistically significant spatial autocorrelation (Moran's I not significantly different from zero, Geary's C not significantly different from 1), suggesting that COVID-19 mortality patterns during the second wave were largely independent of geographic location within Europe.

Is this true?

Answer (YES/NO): NO